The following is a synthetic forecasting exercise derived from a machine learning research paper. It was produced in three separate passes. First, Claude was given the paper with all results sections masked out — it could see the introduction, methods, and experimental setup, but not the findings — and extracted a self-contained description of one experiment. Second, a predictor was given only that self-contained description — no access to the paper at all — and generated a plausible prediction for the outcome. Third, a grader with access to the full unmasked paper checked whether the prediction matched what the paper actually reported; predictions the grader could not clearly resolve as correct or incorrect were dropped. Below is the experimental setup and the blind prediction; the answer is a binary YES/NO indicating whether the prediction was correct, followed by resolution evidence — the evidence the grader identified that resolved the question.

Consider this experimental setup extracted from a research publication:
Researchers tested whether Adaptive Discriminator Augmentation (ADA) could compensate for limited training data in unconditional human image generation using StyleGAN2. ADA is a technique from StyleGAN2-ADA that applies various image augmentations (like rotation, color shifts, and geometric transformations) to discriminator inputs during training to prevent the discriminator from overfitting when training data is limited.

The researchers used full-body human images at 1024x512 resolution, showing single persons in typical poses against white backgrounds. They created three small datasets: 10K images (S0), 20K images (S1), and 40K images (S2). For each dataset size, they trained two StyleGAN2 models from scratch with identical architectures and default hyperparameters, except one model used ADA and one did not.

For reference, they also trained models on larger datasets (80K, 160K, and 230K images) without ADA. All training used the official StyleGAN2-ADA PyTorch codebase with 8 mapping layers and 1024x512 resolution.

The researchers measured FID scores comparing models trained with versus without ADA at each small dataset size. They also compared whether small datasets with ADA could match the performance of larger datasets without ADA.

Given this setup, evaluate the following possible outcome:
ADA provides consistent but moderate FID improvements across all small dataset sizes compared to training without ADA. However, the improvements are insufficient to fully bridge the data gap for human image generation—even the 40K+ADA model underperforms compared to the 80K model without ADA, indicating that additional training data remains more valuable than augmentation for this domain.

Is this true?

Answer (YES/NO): YES